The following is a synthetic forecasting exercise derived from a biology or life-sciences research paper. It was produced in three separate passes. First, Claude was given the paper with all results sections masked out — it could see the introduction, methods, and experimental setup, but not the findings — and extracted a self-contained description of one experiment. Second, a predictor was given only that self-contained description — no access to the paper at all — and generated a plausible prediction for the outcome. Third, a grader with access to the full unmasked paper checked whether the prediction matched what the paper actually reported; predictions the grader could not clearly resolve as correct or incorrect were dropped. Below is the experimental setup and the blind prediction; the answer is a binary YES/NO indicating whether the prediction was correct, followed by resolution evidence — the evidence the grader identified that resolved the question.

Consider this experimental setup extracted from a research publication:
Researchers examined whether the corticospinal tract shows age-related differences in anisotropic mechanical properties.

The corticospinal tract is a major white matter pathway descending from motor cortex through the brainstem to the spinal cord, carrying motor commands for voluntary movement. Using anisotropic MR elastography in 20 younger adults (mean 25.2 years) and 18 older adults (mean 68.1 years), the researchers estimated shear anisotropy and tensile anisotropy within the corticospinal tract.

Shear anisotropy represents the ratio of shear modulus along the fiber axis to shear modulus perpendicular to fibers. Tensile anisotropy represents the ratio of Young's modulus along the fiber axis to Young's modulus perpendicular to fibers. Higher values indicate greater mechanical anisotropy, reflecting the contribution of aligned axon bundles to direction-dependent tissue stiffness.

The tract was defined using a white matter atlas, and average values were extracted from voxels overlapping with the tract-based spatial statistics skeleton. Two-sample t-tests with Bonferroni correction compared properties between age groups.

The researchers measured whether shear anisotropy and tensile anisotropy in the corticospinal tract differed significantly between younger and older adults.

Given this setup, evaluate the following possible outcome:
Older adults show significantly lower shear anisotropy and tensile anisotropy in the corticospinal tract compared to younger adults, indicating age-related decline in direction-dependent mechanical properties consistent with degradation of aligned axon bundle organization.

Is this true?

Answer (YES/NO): YES